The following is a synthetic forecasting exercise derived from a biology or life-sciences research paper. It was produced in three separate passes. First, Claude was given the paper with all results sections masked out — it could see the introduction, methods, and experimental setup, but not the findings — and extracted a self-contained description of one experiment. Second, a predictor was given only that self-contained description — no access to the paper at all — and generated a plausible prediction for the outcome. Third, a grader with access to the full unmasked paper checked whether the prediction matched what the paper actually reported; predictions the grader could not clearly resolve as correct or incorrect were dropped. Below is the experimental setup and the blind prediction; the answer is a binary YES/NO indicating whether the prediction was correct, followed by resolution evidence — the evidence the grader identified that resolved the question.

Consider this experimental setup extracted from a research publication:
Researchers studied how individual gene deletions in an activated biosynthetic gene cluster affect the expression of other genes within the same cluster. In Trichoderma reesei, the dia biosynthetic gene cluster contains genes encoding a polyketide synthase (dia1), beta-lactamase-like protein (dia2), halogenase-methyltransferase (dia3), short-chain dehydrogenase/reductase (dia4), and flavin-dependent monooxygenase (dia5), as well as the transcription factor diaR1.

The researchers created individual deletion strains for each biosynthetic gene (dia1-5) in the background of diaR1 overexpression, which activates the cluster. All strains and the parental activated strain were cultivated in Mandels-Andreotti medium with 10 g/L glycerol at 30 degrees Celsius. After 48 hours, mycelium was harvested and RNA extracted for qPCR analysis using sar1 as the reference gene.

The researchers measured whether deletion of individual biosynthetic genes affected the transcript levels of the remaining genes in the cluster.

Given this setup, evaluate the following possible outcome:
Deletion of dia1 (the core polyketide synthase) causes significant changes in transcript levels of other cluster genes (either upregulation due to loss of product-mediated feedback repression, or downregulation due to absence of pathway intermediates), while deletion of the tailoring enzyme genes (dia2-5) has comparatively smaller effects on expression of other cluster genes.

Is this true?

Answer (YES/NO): NO